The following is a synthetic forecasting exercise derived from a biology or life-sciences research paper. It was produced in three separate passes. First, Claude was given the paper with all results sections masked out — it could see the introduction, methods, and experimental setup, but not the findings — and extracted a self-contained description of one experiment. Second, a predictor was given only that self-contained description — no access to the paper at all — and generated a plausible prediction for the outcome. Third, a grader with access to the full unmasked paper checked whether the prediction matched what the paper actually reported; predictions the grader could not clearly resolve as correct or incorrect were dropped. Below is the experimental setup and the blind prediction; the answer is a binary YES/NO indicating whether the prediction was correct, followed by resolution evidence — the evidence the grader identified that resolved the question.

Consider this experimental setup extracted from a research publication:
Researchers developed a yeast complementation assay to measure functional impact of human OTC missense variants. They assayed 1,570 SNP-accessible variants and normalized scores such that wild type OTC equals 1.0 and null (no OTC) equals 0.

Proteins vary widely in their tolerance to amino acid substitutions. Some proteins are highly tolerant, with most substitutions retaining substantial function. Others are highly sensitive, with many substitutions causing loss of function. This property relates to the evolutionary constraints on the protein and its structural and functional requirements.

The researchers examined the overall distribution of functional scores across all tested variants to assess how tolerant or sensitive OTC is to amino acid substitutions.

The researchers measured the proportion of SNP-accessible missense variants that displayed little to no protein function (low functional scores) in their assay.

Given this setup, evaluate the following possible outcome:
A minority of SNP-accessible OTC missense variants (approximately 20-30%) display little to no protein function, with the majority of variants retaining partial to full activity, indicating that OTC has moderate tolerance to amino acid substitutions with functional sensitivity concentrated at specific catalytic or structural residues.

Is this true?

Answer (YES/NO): NO